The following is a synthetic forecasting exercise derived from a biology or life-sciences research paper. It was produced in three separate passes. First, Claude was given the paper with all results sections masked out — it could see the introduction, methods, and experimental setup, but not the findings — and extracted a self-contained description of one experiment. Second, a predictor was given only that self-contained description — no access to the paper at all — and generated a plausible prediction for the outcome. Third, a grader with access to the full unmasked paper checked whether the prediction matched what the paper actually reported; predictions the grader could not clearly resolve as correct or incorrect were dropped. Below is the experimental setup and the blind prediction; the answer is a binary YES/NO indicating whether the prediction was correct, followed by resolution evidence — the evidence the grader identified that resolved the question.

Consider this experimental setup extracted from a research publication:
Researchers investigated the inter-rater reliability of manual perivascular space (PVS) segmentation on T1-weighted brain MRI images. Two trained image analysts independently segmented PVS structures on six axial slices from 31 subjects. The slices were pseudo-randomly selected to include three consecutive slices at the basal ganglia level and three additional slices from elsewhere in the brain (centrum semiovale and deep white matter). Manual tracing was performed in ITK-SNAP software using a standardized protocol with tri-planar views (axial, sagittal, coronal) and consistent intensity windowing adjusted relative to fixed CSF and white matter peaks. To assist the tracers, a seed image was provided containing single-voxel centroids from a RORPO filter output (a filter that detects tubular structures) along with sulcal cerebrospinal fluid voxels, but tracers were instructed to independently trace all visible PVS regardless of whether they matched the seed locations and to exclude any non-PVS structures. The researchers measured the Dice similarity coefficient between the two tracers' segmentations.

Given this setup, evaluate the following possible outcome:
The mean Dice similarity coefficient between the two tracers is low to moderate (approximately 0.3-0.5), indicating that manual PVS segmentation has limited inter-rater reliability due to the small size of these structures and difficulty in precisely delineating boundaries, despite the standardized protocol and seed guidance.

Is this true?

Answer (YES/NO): NO